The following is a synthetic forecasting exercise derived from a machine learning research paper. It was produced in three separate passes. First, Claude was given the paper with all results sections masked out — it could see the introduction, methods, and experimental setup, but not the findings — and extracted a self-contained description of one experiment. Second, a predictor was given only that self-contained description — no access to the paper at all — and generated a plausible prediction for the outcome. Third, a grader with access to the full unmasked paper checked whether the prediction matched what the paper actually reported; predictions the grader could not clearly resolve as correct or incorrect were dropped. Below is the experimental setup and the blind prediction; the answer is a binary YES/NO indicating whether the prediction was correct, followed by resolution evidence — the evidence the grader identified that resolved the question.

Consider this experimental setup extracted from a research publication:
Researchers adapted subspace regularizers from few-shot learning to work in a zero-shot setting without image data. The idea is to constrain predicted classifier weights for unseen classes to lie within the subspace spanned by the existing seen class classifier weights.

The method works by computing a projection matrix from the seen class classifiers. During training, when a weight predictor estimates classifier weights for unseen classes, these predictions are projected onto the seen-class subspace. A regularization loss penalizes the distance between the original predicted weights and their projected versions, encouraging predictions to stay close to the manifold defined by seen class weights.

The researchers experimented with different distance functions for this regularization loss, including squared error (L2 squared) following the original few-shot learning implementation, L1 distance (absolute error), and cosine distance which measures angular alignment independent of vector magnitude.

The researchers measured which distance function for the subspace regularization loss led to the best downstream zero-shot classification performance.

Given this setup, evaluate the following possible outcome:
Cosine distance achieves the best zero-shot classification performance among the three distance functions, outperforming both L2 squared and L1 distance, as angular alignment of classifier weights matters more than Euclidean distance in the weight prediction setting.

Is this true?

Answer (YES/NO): NO